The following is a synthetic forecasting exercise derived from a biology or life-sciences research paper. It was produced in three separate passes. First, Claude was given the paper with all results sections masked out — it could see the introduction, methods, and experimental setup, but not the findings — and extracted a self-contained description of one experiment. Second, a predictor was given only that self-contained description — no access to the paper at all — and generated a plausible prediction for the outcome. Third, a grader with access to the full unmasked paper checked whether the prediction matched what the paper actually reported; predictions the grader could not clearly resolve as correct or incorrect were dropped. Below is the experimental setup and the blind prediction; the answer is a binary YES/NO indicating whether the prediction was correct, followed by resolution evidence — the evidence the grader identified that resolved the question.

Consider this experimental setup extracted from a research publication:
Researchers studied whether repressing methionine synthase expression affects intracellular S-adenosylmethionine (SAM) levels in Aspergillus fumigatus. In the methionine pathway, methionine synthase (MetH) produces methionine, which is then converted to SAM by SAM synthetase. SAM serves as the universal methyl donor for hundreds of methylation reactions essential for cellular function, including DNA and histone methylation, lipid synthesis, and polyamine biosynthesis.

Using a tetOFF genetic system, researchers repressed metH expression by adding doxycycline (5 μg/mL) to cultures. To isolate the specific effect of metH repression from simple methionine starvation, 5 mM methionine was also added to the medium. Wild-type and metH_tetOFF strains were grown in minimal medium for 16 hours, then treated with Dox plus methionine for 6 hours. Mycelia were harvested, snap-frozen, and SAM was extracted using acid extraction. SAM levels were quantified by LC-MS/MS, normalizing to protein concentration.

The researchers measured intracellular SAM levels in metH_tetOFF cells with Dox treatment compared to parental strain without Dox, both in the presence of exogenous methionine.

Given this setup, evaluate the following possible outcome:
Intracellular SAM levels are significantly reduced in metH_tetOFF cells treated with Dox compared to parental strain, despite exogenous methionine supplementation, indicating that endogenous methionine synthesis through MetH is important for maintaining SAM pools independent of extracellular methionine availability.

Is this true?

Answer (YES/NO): NO